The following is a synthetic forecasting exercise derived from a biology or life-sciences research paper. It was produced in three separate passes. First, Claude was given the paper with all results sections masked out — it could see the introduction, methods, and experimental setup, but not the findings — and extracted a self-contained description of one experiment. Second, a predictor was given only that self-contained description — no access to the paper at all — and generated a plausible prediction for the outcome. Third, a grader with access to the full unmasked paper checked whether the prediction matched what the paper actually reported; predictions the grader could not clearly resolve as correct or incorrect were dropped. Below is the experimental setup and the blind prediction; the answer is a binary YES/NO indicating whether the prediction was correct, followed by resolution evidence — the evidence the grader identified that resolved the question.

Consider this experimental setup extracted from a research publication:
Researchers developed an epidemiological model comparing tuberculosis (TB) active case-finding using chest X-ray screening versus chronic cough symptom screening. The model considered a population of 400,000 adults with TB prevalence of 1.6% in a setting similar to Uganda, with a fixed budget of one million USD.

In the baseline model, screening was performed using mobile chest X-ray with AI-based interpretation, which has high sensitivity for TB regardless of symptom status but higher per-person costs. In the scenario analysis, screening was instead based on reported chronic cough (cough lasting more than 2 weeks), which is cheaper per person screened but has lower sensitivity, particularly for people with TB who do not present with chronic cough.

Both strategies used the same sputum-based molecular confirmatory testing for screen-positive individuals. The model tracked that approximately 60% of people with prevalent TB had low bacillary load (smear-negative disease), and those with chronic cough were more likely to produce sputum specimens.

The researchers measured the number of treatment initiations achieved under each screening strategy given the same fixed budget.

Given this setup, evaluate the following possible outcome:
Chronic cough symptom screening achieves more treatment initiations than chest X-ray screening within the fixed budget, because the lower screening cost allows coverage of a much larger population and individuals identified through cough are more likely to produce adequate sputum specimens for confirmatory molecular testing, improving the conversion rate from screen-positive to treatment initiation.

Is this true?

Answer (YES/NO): YES